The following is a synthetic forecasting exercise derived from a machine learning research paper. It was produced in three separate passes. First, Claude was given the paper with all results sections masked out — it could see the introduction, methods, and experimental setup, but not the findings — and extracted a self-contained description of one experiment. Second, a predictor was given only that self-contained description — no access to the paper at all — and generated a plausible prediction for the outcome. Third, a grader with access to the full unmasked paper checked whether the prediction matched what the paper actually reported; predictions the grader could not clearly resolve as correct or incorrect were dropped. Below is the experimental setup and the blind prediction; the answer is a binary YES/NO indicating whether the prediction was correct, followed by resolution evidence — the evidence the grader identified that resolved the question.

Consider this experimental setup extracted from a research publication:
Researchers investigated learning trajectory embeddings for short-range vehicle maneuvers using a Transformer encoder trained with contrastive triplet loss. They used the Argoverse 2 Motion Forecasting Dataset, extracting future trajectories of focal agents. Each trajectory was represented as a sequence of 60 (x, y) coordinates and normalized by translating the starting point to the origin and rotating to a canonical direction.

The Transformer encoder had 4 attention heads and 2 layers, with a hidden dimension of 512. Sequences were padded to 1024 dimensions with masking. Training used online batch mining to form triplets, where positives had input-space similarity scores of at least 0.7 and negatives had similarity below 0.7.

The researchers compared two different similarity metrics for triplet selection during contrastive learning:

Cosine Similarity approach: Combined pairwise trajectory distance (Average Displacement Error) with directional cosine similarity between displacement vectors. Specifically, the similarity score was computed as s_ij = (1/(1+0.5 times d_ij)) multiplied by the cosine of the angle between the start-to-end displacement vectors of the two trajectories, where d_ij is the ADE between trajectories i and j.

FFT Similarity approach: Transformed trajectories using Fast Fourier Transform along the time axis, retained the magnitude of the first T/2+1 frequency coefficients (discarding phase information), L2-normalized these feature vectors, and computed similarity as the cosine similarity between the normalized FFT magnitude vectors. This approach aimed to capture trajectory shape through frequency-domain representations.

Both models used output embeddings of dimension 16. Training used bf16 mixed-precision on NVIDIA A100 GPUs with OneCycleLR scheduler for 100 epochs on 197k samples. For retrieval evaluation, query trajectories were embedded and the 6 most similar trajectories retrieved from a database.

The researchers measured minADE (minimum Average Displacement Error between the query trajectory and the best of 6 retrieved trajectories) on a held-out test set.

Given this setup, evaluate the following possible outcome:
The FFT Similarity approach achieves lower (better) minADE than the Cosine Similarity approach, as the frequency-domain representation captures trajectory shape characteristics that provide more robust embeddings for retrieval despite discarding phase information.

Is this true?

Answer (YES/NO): NO